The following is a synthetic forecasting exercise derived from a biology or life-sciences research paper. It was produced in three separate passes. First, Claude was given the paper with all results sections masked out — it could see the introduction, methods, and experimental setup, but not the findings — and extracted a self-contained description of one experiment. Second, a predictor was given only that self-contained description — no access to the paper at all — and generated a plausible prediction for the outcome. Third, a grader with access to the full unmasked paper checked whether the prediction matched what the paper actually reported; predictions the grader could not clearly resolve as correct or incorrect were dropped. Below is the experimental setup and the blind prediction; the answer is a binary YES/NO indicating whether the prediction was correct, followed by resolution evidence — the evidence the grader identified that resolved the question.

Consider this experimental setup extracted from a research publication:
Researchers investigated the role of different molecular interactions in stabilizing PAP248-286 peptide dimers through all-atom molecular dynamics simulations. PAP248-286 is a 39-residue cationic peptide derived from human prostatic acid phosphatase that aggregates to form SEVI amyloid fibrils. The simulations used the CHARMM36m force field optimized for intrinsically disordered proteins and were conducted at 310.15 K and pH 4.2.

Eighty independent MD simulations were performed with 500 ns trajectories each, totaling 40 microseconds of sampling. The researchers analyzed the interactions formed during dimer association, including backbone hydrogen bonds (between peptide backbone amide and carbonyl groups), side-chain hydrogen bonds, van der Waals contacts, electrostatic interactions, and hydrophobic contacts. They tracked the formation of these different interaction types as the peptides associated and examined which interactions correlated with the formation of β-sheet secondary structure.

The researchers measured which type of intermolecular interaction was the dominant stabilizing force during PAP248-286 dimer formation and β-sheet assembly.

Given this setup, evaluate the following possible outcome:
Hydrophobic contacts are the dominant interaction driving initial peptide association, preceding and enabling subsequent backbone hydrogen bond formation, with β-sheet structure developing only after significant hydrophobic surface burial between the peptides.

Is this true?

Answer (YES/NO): NO